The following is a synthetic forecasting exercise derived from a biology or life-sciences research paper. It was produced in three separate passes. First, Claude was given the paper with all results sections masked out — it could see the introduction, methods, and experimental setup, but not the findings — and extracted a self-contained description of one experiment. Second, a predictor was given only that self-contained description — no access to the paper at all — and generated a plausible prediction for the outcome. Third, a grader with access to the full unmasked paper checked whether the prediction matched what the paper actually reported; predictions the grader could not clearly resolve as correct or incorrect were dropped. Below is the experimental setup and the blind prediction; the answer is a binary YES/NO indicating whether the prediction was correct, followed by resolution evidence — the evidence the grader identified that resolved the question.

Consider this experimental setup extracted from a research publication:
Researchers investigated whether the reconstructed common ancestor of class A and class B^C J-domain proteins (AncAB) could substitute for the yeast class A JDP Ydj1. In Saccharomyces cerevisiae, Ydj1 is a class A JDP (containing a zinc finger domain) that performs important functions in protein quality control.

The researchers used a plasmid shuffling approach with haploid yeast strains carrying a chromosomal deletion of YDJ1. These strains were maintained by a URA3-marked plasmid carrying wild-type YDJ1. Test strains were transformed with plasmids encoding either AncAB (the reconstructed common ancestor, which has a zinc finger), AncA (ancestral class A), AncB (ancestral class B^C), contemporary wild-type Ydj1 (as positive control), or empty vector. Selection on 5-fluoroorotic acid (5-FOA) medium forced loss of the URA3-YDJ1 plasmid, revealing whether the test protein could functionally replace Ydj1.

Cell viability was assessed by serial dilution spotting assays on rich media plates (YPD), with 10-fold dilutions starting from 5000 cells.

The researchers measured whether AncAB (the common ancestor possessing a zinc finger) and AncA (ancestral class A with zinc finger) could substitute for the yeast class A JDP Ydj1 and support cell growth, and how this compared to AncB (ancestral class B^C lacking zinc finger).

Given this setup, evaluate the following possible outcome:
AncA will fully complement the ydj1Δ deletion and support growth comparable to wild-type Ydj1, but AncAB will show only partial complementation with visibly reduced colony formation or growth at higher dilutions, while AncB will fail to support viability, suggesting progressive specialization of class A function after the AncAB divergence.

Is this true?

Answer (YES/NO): YES